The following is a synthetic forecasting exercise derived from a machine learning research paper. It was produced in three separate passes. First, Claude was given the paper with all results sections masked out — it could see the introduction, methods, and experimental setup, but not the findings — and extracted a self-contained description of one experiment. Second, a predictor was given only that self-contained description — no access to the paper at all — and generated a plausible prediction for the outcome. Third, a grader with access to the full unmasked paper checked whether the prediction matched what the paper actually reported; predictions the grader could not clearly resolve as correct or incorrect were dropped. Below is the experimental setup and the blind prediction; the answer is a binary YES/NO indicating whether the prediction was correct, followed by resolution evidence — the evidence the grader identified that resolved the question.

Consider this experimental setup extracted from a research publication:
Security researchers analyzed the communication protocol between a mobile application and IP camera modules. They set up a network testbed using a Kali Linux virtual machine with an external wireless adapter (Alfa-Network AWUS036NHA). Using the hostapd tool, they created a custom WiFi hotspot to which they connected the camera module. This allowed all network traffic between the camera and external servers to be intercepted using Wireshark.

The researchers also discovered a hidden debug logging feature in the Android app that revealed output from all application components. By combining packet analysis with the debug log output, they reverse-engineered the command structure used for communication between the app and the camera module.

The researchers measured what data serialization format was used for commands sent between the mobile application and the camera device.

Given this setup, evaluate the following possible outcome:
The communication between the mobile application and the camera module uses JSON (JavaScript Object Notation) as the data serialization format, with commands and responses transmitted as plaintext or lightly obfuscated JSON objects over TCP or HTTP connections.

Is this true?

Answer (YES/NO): NO